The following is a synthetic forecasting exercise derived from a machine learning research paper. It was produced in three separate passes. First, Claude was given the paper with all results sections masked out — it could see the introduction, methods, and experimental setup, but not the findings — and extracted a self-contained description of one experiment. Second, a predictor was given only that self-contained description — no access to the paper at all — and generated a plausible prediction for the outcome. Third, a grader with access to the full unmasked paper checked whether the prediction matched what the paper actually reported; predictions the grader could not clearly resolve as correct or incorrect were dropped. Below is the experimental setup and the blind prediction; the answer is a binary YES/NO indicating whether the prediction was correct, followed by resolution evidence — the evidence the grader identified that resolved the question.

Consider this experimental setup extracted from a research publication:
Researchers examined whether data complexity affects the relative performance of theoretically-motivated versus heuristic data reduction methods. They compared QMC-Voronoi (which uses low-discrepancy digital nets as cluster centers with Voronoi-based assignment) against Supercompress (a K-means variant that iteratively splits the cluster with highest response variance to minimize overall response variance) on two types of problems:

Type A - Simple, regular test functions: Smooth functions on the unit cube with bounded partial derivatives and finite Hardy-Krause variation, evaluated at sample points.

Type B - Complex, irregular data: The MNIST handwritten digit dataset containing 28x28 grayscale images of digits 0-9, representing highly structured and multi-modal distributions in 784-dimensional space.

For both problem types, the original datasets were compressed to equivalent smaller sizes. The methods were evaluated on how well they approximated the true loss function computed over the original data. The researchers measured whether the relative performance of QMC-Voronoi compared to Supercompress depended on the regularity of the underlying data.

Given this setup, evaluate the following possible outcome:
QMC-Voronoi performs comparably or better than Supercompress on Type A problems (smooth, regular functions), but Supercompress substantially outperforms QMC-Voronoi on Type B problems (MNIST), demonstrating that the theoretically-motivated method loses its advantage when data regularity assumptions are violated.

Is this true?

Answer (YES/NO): YES